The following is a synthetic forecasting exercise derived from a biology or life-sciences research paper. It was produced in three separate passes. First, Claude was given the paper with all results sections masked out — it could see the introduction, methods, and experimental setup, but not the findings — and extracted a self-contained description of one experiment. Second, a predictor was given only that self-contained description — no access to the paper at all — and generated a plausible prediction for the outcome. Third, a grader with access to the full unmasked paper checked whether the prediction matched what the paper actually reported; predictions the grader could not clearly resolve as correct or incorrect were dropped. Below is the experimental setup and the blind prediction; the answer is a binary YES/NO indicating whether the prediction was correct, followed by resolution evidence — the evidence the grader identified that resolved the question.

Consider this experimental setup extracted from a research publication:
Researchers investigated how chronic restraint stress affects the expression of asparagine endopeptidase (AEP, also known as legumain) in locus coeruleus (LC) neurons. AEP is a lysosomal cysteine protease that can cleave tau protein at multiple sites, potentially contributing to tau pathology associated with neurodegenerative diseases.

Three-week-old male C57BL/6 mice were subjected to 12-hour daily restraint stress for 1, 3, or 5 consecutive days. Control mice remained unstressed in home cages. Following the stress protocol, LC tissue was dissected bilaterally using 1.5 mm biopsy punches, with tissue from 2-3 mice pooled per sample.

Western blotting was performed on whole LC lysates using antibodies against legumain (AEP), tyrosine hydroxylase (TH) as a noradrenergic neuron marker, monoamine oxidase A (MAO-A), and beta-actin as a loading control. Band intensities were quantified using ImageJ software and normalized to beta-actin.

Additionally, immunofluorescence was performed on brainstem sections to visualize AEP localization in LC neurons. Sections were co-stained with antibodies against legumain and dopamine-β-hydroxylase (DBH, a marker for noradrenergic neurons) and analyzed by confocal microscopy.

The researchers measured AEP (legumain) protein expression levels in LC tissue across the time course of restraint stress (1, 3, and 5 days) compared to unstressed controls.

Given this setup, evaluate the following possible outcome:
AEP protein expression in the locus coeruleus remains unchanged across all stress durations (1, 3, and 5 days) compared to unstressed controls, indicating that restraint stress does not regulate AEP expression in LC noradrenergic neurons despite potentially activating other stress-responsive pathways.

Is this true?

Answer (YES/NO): NO